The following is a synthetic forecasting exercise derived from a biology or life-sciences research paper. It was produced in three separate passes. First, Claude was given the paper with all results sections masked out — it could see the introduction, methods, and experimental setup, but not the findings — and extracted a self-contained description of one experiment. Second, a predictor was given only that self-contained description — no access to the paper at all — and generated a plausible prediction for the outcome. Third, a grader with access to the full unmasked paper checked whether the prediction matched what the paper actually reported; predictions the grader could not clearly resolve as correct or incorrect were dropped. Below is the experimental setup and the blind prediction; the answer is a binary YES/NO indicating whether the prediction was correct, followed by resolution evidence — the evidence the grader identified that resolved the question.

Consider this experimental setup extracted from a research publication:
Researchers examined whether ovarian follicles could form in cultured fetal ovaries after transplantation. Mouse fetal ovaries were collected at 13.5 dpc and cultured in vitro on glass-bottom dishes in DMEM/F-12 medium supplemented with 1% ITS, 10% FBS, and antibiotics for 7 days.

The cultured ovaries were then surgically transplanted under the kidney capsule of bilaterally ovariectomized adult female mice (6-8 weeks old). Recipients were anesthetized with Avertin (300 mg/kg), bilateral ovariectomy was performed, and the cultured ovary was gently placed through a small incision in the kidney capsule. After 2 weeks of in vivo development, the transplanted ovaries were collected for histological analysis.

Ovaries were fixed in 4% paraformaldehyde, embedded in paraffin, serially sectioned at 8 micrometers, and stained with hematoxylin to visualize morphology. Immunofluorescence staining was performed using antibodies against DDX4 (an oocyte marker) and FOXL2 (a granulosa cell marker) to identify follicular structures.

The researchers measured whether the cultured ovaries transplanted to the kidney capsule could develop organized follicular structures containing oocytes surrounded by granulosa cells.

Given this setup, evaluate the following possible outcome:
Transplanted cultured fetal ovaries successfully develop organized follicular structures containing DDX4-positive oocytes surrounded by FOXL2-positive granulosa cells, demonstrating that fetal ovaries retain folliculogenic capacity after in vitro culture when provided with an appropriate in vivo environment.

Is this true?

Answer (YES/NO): YES